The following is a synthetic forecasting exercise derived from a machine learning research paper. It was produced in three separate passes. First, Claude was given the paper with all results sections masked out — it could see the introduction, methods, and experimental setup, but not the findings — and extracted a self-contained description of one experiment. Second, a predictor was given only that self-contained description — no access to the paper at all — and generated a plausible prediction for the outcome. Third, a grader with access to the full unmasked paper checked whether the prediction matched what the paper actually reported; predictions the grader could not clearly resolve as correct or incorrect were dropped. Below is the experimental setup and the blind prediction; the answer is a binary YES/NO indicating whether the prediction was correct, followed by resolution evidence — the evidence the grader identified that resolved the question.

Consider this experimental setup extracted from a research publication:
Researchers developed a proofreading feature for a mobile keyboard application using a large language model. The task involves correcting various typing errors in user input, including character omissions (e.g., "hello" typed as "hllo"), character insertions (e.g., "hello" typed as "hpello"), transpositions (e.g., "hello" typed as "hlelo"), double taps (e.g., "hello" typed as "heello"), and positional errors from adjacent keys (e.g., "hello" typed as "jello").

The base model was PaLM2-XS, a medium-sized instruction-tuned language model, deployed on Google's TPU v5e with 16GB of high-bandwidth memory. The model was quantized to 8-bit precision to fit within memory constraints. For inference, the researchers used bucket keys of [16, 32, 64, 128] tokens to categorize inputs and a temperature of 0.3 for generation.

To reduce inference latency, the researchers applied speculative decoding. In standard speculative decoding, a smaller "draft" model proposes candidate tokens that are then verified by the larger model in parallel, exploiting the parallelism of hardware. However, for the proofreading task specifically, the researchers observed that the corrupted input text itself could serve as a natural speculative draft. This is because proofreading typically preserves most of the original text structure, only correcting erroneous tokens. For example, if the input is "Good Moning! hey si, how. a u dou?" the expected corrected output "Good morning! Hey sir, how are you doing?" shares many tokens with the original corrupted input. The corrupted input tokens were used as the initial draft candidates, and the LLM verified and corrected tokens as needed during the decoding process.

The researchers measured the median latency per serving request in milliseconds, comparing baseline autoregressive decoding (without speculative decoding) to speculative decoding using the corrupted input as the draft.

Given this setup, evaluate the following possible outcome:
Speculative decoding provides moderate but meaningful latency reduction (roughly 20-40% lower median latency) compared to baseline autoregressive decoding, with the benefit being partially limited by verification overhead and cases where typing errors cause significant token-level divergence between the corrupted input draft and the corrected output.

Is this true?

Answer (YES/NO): YES